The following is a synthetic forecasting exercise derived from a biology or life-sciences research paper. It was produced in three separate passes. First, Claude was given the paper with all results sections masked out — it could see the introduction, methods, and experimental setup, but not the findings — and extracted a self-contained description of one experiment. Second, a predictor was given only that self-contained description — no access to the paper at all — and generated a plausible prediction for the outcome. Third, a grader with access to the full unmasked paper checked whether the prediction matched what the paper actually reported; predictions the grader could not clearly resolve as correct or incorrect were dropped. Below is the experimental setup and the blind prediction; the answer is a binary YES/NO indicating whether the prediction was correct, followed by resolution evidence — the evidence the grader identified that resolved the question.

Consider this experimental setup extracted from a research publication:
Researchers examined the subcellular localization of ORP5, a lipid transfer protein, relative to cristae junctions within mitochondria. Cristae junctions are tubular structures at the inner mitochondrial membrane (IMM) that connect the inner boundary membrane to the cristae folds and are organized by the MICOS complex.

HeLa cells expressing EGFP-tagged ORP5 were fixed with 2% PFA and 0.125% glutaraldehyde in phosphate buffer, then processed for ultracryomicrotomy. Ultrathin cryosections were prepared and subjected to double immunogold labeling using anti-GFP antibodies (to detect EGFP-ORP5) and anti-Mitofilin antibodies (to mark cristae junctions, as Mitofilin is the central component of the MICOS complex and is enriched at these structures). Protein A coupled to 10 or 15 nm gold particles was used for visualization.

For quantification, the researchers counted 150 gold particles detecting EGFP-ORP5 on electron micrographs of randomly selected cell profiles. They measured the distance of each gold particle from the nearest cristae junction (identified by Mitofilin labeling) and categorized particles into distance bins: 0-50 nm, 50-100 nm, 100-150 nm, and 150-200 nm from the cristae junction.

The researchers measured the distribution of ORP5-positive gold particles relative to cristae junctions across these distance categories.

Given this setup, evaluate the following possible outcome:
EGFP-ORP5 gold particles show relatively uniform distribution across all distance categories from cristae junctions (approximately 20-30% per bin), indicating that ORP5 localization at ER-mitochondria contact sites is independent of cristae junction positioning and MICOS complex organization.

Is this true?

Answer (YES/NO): NO